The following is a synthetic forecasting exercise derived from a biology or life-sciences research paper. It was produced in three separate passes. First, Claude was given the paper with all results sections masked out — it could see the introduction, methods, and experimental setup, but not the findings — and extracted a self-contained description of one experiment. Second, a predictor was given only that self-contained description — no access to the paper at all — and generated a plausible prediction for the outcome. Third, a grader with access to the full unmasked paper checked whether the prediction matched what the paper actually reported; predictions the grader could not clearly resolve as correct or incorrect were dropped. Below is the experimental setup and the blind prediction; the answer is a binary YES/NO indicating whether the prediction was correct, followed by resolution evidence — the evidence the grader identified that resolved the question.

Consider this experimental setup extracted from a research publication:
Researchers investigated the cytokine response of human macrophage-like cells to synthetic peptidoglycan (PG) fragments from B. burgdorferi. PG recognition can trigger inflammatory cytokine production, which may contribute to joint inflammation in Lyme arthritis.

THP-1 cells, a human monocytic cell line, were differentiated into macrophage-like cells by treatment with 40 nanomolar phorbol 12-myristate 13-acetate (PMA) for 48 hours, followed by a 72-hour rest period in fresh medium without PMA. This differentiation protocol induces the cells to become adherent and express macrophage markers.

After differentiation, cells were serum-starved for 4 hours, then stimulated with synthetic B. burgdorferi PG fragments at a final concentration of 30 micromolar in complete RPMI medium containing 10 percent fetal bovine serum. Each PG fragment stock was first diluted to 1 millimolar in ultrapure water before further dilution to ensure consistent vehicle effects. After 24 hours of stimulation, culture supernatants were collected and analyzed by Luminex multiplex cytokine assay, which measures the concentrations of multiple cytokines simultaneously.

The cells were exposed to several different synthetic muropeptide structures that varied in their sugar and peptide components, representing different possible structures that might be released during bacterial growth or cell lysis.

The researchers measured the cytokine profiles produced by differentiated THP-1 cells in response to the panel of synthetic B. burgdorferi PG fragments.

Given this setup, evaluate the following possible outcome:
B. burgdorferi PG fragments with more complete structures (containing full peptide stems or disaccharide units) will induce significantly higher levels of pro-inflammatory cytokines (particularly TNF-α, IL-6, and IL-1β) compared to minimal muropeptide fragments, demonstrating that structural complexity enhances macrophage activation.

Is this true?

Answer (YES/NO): NO